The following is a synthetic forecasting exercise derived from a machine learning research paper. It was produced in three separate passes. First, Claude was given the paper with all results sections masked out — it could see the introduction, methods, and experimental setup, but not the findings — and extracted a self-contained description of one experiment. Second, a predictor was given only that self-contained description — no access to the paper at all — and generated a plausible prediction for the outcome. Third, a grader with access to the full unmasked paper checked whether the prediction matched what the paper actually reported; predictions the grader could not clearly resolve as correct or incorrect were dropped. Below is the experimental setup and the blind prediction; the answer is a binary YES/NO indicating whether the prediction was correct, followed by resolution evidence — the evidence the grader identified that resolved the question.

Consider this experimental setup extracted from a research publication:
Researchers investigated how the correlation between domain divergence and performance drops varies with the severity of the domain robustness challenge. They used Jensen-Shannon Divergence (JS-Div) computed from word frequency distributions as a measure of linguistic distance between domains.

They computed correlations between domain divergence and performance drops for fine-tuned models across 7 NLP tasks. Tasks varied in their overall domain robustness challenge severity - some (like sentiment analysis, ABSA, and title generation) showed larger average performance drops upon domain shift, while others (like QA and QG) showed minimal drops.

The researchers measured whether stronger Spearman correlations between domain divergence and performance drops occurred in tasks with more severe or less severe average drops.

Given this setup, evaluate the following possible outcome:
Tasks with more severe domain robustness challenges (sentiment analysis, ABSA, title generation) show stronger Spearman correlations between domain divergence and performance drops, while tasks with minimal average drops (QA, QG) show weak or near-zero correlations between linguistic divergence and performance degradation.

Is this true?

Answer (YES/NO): YES